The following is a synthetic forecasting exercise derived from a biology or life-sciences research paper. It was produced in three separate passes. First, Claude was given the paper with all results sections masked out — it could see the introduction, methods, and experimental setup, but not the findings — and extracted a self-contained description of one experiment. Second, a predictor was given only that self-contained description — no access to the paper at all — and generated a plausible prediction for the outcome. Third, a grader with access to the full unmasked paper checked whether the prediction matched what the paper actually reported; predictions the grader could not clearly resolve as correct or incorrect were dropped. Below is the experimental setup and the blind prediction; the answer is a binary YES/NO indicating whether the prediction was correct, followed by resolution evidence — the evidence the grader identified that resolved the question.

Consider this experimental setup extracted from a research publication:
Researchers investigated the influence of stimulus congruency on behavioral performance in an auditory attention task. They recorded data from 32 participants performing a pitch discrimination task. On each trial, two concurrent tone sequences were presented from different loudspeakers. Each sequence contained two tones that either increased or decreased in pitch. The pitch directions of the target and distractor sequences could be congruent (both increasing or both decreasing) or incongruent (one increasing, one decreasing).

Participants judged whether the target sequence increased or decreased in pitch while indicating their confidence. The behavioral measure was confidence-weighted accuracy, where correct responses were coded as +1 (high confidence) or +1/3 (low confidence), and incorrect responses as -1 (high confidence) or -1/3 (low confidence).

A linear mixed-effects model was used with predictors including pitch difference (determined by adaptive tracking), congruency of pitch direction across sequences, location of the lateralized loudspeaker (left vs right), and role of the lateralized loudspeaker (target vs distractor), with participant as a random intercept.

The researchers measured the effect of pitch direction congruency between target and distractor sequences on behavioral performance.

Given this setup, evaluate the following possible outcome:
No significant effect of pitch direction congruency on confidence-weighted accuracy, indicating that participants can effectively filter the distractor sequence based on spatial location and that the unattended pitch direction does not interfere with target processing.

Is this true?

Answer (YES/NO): NO